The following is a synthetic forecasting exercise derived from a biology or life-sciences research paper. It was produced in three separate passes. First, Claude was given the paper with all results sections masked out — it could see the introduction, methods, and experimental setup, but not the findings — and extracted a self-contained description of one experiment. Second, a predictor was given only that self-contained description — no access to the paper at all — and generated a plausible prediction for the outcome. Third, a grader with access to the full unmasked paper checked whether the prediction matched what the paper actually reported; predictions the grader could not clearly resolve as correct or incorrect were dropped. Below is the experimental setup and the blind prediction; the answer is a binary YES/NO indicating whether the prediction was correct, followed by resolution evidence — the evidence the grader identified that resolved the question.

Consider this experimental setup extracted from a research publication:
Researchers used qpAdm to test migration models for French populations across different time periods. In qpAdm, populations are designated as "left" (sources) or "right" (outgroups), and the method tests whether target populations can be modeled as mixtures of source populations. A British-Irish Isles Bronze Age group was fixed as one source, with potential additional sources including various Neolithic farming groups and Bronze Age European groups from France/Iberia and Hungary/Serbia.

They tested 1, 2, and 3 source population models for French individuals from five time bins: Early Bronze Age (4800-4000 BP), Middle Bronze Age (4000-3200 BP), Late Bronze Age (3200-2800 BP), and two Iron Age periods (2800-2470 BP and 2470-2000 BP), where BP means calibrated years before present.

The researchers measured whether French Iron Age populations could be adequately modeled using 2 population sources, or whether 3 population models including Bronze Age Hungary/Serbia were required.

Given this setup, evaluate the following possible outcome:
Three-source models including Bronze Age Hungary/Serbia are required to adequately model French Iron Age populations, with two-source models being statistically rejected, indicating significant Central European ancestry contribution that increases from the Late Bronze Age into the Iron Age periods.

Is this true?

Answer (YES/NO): NO